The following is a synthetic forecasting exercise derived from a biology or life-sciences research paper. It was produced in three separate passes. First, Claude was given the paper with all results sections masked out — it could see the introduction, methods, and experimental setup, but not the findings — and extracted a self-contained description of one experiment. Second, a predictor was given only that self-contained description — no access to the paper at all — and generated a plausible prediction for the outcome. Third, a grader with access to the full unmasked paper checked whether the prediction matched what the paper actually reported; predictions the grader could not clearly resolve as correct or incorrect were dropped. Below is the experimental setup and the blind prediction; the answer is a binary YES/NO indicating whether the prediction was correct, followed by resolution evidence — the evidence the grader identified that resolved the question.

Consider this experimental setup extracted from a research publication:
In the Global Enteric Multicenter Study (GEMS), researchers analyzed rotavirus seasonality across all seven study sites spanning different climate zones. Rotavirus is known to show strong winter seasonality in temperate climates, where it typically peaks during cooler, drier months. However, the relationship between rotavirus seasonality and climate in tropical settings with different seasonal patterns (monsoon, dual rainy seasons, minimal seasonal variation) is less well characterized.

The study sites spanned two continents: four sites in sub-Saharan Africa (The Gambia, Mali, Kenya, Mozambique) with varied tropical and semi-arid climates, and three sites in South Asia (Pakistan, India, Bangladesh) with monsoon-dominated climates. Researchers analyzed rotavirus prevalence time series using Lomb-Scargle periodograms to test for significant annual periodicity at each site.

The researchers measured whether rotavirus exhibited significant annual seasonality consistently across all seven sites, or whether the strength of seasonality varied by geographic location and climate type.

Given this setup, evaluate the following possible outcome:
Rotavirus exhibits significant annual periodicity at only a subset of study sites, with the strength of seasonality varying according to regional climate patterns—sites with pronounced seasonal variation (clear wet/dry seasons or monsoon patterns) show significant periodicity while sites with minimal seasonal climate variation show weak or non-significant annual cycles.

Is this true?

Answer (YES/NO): NO